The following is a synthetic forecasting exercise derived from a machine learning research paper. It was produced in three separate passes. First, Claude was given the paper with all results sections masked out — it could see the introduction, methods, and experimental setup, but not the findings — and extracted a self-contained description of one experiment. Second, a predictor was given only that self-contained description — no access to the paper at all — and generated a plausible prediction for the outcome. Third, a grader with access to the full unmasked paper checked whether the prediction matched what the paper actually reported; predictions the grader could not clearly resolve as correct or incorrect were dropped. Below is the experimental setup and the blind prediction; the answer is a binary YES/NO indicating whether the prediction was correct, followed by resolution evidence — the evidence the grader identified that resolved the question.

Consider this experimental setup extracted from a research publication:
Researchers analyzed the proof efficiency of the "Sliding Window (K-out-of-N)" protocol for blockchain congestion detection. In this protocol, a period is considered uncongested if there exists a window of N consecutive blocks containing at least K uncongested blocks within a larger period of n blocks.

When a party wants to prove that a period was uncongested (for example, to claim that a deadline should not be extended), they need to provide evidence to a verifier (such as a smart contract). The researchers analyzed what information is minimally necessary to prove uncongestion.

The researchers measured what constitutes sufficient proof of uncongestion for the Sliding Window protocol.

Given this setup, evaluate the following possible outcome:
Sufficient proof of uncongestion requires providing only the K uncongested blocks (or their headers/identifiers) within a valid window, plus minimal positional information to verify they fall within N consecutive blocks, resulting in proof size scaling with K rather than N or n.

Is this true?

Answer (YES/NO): NO